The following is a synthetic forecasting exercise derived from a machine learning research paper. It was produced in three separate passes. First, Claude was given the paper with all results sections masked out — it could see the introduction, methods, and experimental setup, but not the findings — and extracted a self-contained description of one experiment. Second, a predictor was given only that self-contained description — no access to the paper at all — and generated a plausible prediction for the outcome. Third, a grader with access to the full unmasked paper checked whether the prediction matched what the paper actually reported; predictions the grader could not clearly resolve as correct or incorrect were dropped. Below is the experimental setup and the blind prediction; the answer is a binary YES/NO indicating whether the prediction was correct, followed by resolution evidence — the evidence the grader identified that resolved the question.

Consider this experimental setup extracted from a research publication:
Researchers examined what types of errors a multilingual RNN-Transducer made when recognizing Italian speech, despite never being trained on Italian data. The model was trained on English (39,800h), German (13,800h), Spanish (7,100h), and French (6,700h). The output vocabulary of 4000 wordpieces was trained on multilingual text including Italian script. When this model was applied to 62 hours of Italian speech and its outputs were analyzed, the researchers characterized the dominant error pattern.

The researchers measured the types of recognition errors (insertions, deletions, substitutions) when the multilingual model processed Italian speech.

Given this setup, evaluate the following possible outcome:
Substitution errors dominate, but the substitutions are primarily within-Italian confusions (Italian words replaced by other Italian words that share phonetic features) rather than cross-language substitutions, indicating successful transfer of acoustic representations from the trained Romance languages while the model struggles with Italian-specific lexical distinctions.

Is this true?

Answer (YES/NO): NO